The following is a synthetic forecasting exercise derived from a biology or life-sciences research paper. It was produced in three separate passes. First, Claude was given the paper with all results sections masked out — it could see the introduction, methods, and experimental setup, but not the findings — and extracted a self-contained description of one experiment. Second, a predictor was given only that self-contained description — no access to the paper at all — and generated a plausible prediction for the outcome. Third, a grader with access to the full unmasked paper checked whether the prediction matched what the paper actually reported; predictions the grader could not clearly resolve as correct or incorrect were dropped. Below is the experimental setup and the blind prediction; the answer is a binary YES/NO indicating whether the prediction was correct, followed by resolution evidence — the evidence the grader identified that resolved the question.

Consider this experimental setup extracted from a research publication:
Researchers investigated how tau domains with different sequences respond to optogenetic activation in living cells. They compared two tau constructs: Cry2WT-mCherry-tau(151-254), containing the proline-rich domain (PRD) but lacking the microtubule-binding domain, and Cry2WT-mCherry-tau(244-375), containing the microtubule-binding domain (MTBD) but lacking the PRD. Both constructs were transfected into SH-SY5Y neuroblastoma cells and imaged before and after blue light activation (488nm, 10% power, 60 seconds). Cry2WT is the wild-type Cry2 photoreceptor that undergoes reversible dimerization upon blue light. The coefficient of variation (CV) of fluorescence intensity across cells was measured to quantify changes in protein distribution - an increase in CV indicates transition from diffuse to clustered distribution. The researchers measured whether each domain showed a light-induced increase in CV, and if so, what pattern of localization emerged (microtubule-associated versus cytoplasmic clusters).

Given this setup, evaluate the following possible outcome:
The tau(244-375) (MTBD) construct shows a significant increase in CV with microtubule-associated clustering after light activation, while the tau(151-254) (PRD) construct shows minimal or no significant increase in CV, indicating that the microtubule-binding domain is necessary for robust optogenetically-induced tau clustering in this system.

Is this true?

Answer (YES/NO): NO